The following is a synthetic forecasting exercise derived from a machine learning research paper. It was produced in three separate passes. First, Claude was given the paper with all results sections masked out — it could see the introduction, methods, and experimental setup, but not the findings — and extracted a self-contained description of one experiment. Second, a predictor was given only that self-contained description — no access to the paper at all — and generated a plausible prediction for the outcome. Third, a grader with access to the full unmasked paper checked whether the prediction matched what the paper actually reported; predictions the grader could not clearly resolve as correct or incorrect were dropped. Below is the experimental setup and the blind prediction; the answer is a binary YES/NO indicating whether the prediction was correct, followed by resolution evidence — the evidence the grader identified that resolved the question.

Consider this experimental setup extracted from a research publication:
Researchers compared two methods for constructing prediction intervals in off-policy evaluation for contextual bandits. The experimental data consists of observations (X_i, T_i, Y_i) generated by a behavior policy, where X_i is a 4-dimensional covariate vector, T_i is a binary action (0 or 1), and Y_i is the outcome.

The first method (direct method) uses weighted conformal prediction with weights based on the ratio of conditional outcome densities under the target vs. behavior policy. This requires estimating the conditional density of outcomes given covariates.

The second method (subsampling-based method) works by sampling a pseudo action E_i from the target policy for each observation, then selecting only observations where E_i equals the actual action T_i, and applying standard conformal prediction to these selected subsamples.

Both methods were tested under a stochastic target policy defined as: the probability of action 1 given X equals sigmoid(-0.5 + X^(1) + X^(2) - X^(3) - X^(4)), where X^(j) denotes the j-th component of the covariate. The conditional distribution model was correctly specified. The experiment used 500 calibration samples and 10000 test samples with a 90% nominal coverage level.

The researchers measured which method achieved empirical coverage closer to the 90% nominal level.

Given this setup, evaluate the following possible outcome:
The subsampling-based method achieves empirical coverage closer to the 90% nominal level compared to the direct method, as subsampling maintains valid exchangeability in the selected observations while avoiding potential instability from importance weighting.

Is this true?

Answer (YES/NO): NO